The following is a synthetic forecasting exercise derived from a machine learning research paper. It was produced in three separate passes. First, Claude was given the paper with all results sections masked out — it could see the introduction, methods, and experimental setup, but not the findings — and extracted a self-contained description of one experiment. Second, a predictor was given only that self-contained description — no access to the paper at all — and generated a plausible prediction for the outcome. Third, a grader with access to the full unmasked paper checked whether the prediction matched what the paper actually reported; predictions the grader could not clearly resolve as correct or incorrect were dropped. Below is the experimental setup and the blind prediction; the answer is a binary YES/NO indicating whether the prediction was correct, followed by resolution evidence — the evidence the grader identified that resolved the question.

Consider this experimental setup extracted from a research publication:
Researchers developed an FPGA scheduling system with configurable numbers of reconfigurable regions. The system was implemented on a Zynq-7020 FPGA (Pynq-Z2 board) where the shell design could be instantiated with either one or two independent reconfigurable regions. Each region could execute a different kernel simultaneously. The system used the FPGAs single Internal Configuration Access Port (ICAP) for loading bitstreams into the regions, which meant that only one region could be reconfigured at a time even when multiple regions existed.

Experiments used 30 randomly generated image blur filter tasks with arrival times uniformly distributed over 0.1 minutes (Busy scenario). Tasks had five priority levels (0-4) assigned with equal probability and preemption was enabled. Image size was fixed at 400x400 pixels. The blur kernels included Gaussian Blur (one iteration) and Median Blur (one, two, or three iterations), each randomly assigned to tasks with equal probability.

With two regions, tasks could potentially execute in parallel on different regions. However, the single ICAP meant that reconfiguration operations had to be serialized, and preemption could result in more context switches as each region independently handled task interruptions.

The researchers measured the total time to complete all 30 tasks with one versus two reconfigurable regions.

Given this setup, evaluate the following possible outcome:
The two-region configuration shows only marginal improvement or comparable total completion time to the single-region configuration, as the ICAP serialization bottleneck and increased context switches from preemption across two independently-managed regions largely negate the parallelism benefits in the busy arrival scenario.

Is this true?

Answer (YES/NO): NO